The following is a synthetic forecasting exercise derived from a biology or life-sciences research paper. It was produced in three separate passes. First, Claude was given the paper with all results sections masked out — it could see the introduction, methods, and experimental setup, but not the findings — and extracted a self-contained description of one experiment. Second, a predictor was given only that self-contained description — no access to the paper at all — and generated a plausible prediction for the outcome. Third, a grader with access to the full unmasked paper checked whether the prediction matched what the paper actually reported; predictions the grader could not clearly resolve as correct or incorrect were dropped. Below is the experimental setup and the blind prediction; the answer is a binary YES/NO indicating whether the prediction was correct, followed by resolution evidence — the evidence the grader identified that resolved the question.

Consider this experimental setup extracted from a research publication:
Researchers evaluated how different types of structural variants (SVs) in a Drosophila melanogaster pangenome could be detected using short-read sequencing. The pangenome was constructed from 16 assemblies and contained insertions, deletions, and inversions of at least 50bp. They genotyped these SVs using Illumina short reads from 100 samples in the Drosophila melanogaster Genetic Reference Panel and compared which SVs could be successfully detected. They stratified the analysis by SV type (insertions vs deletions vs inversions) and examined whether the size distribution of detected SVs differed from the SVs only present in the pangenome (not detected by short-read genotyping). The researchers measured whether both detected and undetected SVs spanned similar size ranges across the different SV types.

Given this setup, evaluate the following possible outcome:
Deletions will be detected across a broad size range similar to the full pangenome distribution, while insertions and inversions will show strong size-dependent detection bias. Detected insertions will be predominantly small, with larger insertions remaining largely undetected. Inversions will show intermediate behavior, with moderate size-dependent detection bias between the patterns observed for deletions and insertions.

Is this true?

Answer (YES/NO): NO